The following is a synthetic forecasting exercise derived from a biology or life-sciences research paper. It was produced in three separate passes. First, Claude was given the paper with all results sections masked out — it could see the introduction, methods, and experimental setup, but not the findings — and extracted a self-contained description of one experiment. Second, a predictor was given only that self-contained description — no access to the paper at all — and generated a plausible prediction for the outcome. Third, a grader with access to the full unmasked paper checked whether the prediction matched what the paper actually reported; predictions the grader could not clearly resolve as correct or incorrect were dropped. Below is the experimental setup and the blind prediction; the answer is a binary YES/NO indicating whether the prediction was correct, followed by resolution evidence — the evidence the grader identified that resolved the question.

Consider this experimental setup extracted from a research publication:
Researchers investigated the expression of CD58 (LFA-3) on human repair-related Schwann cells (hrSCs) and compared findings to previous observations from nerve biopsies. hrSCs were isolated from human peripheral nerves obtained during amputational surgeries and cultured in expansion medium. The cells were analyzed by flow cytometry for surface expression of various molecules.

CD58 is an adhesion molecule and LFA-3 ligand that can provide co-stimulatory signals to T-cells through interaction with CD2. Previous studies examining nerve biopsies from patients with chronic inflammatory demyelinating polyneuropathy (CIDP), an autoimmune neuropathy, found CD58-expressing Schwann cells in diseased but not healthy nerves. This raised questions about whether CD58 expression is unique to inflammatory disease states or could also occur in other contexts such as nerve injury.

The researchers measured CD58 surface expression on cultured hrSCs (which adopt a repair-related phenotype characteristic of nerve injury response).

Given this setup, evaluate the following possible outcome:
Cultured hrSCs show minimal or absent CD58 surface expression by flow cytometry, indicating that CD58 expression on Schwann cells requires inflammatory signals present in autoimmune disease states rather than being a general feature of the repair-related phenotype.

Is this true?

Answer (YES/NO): NO